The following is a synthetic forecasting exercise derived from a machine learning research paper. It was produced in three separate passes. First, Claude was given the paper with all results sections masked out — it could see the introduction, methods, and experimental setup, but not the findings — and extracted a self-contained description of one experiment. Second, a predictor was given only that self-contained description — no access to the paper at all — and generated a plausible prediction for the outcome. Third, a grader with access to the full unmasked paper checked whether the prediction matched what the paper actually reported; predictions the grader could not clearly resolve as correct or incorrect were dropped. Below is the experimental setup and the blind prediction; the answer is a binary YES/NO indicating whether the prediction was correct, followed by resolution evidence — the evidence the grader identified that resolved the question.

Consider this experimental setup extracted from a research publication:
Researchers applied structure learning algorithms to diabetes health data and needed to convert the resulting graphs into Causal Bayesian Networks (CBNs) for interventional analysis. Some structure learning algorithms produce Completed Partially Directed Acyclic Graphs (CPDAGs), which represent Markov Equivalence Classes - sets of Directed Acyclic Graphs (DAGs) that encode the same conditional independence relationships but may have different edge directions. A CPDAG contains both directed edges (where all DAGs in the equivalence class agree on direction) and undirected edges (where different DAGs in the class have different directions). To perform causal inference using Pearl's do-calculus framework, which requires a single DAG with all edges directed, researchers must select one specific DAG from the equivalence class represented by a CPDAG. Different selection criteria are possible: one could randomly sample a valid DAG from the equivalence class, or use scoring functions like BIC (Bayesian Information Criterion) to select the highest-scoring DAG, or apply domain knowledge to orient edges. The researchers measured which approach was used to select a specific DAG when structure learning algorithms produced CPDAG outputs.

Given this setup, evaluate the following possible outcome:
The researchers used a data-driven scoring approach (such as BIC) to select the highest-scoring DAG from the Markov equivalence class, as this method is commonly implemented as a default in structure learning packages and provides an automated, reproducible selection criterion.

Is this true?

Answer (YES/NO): NO